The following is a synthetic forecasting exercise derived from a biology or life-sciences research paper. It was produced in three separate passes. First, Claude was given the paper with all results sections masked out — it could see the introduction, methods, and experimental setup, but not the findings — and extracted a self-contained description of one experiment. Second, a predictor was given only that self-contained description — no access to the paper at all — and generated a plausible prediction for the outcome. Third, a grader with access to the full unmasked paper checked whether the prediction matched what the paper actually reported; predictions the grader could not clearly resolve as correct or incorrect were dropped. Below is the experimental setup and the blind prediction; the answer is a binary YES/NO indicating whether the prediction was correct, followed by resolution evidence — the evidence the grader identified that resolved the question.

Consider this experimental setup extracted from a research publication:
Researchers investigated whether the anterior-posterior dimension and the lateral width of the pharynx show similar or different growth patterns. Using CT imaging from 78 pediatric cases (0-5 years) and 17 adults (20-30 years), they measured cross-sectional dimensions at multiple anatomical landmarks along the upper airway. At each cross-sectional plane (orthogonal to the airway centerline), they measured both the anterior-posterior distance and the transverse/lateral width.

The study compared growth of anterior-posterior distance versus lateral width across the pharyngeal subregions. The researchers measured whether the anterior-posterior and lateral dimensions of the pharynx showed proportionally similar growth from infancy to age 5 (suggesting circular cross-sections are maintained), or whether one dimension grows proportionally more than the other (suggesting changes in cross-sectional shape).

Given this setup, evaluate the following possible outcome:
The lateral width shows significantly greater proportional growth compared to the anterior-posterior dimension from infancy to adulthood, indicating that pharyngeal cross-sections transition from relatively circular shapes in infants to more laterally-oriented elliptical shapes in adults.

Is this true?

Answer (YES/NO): YES